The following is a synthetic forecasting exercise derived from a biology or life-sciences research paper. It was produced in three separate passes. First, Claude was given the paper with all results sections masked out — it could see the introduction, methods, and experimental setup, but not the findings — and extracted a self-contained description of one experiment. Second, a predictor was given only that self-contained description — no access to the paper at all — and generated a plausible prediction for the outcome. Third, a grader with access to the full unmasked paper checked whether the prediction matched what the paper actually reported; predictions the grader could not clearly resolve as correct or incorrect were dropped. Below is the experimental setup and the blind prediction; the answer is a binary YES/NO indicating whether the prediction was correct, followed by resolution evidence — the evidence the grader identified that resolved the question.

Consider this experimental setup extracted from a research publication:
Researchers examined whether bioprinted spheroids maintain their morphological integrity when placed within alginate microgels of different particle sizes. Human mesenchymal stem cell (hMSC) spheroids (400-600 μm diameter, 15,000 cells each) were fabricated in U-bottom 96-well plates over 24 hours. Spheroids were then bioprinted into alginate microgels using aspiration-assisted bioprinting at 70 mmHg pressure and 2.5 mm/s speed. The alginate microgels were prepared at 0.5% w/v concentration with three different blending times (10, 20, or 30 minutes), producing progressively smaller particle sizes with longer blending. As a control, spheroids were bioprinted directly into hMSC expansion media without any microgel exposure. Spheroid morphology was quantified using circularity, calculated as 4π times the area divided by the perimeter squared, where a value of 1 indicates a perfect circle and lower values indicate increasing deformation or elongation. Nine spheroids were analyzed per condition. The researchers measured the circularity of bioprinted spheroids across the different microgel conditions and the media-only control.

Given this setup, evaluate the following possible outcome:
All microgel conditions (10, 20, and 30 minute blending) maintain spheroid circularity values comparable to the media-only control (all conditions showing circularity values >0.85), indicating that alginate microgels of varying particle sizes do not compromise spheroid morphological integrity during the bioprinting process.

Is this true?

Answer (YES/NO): NO